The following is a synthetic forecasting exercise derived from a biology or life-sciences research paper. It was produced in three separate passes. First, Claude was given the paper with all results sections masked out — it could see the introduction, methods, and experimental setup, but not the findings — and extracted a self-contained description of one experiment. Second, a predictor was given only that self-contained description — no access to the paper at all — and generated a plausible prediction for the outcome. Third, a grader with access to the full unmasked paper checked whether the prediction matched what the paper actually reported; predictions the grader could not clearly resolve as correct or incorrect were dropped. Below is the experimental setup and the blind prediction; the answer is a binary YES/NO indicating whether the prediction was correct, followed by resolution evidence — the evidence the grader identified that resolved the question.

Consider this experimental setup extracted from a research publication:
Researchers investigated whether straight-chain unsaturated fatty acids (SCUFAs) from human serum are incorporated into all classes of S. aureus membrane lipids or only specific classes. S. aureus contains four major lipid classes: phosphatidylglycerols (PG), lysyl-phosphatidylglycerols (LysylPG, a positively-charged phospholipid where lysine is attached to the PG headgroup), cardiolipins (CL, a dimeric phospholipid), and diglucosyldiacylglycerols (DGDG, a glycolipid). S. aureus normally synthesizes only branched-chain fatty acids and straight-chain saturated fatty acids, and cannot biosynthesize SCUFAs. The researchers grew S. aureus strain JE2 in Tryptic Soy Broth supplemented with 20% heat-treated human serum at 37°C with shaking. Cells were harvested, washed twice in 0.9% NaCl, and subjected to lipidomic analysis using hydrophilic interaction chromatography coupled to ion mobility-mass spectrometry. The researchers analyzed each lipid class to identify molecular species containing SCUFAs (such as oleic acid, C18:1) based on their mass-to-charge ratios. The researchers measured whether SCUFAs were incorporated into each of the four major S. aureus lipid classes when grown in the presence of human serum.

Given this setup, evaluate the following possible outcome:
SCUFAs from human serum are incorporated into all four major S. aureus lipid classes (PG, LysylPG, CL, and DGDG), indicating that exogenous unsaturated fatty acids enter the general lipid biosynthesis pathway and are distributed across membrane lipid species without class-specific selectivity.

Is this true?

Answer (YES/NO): YES